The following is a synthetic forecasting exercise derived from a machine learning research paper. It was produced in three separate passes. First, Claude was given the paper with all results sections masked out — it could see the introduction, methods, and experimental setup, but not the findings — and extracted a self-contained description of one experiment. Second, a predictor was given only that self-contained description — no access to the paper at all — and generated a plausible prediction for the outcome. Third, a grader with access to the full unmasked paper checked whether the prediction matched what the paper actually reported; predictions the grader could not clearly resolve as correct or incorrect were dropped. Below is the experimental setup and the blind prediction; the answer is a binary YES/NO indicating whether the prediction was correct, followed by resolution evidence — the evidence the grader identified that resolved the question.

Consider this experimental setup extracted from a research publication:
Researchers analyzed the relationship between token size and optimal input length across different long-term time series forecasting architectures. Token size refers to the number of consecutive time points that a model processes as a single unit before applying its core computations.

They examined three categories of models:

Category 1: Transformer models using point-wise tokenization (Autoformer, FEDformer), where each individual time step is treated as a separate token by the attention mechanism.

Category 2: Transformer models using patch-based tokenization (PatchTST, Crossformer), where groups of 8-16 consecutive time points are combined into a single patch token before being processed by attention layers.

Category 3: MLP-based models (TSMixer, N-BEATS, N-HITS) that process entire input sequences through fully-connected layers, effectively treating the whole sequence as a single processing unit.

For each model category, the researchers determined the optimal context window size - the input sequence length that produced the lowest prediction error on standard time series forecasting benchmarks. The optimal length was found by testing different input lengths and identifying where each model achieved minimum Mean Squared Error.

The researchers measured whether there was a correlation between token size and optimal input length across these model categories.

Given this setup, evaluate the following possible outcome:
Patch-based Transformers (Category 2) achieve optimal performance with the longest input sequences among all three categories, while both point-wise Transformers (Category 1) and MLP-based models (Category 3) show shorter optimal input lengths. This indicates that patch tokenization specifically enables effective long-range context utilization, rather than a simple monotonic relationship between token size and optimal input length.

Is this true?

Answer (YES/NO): NO